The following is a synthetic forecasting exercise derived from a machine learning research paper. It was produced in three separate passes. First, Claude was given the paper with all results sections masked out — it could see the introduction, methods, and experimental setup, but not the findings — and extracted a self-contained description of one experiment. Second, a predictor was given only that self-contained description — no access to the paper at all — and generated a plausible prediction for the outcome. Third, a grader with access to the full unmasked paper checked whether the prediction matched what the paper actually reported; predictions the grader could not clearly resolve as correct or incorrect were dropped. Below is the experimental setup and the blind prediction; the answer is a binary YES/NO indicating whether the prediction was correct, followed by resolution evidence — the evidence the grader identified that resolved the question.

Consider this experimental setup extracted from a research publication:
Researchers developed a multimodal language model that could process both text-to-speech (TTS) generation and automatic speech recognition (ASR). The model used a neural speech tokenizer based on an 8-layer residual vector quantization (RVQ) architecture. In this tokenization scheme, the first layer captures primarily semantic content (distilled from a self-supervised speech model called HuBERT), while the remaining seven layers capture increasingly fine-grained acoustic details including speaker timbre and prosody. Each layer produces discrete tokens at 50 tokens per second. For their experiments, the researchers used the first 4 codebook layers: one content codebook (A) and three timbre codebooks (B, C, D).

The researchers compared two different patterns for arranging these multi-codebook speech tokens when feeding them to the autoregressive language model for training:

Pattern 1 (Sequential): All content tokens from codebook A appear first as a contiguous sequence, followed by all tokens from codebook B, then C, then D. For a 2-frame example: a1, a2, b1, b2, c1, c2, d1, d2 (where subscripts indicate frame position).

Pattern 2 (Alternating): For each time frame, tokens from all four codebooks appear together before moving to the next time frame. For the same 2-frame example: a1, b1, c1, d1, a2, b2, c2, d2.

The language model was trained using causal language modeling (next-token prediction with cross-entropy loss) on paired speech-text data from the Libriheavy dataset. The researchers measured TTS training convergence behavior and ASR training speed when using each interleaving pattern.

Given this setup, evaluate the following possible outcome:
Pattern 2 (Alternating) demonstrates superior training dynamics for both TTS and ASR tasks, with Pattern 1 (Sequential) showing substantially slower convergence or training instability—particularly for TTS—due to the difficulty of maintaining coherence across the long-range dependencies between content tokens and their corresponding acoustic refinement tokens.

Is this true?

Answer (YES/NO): NO